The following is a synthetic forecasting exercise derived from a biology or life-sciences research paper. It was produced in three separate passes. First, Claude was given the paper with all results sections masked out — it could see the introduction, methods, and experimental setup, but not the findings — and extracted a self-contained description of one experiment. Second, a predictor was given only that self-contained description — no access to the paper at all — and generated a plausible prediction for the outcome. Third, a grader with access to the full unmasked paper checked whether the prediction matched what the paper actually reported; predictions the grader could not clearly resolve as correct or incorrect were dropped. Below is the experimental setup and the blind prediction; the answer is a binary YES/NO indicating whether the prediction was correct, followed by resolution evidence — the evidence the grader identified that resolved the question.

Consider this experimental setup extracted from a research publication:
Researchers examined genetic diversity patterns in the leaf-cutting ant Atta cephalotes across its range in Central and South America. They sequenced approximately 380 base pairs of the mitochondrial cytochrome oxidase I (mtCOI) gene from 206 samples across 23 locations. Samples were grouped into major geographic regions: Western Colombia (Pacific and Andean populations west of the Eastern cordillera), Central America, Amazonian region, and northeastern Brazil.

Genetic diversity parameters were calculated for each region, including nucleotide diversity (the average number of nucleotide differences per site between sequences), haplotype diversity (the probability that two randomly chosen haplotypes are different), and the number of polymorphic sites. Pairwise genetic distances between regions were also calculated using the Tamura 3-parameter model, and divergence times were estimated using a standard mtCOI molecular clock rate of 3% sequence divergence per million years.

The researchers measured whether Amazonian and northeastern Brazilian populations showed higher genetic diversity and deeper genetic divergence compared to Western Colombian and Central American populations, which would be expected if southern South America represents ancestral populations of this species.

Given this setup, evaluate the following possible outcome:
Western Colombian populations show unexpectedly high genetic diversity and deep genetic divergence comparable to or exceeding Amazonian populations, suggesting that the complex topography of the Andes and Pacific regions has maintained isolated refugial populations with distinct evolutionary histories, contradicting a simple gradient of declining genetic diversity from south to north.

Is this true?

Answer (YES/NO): NO